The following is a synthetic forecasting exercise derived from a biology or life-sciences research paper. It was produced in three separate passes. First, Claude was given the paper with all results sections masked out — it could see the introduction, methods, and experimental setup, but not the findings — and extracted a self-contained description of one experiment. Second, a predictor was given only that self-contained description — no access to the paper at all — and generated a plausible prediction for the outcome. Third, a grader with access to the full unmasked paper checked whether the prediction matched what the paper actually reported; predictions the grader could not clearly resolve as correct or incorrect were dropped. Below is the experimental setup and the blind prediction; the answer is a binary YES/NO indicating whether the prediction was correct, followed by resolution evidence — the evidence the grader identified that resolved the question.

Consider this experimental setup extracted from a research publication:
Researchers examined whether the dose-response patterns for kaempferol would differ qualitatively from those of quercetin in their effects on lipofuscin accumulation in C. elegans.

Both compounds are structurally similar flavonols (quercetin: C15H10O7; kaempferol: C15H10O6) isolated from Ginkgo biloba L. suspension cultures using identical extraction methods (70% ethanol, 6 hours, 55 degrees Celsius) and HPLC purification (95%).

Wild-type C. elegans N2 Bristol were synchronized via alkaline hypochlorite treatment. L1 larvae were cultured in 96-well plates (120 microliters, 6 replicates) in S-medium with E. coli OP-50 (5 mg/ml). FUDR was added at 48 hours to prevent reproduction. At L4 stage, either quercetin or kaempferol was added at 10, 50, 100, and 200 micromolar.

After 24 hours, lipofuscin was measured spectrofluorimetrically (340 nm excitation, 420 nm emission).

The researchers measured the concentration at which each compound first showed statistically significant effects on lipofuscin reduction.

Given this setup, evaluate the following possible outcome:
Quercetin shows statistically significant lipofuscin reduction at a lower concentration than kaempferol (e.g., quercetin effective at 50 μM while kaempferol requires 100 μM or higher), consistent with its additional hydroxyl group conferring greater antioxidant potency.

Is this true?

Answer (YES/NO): NO